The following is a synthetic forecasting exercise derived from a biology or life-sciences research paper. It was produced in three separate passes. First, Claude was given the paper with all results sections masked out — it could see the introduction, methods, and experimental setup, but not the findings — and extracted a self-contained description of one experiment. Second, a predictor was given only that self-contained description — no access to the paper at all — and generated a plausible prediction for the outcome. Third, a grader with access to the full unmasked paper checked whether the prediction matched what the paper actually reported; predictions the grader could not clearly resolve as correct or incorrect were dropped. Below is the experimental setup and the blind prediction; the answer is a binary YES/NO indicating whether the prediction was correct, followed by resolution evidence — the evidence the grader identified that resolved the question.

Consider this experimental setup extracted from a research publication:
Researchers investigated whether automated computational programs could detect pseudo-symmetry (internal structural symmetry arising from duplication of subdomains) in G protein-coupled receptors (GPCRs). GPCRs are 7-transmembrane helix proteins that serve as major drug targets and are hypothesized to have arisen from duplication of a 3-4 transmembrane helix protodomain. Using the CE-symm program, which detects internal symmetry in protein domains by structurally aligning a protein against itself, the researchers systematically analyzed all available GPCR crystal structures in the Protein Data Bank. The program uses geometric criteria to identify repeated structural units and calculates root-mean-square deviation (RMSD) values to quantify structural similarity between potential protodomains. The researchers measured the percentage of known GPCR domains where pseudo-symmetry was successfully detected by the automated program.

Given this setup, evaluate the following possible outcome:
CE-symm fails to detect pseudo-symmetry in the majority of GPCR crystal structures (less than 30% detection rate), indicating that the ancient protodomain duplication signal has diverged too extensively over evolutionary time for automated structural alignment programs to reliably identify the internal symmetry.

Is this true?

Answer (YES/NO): YES